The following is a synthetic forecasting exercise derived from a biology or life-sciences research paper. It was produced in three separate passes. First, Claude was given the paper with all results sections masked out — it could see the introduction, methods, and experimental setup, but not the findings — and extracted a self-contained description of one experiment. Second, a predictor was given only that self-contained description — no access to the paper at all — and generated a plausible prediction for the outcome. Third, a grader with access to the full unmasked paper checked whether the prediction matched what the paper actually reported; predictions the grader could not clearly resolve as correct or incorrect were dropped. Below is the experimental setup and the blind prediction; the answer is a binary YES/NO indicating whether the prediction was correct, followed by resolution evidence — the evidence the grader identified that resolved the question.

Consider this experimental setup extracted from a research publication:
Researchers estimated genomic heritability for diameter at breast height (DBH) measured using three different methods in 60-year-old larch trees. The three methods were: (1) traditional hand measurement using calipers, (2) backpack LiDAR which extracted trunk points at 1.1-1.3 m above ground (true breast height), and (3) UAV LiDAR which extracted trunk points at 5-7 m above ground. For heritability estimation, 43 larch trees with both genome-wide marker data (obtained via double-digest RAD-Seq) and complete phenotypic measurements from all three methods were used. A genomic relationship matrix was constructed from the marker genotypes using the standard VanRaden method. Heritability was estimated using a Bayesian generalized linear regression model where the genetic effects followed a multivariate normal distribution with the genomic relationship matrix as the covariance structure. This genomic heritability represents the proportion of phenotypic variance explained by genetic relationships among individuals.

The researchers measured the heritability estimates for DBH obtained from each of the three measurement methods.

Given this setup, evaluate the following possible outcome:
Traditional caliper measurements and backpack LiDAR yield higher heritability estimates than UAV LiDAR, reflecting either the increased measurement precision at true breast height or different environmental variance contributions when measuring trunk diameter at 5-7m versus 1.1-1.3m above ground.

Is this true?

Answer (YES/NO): YES